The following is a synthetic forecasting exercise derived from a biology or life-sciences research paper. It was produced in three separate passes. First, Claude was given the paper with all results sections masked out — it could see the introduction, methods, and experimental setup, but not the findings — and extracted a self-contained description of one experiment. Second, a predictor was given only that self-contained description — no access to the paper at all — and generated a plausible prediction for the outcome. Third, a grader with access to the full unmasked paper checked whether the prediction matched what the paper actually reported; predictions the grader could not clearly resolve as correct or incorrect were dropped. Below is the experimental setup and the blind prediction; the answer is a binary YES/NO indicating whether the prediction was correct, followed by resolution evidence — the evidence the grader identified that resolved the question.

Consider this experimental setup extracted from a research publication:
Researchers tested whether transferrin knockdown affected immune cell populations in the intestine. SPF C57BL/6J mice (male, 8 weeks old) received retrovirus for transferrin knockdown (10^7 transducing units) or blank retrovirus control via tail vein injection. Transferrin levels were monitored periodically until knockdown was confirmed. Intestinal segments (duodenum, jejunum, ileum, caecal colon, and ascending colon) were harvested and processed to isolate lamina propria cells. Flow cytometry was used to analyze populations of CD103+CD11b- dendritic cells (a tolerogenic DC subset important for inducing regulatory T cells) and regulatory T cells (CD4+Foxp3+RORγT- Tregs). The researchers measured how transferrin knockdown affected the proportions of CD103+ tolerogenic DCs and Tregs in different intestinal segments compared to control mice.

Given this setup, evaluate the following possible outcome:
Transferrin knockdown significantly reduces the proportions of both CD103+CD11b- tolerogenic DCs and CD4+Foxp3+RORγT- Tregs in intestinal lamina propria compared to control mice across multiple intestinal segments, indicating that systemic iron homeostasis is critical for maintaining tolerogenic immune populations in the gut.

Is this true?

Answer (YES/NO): NO